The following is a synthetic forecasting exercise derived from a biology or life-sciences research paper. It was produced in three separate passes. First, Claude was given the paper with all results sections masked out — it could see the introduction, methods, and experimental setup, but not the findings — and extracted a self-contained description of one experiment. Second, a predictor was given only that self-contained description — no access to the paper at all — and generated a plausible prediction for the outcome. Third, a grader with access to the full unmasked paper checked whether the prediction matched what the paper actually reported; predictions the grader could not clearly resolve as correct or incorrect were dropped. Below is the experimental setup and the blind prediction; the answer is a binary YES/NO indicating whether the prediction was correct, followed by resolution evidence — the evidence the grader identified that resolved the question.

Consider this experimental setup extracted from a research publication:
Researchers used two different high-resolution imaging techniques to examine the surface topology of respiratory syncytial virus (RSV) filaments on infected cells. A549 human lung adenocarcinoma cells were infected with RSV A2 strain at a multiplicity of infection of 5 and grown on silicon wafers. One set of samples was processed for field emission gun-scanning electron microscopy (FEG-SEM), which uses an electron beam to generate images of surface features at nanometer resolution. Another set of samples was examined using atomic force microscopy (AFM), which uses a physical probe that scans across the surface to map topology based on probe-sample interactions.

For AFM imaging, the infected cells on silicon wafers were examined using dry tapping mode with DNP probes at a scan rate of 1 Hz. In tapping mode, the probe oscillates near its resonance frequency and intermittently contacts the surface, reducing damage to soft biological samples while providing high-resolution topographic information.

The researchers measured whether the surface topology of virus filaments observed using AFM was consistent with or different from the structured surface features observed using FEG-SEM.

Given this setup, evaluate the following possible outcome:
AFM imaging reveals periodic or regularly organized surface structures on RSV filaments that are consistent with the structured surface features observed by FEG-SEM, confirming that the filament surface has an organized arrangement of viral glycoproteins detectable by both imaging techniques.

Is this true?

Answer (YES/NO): NO